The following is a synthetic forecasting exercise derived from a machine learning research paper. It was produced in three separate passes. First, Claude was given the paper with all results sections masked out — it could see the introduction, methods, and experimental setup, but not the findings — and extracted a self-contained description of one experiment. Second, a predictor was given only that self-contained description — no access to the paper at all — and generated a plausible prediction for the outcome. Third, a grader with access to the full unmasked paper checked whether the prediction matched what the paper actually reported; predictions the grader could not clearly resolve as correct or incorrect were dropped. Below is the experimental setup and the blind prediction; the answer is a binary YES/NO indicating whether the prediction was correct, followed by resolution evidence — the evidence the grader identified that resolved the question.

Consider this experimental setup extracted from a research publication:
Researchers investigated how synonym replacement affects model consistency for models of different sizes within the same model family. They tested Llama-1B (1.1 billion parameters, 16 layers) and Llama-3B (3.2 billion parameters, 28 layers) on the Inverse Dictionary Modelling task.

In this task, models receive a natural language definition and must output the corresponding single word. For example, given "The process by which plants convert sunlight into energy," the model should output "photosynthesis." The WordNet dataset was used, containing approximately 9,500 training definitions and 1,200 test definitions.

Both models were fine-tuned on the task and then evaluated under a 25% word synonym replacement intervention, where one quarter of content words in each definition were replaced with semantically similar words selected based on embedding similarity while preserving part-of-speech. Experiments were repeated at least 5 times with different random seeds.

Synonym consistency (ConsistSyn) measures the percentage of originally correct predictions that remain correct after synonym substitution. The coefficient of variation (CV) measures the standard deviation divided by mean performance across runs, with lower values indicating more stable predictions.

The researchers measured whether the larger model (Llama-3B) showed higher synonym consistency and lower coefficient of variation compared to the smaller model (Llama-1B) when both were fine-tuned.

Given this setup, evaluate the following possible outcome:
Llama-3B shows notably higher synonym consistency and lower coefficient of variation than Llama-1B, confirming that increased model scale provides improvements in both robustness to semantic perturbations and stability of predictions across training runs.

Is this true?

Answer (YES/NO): YES